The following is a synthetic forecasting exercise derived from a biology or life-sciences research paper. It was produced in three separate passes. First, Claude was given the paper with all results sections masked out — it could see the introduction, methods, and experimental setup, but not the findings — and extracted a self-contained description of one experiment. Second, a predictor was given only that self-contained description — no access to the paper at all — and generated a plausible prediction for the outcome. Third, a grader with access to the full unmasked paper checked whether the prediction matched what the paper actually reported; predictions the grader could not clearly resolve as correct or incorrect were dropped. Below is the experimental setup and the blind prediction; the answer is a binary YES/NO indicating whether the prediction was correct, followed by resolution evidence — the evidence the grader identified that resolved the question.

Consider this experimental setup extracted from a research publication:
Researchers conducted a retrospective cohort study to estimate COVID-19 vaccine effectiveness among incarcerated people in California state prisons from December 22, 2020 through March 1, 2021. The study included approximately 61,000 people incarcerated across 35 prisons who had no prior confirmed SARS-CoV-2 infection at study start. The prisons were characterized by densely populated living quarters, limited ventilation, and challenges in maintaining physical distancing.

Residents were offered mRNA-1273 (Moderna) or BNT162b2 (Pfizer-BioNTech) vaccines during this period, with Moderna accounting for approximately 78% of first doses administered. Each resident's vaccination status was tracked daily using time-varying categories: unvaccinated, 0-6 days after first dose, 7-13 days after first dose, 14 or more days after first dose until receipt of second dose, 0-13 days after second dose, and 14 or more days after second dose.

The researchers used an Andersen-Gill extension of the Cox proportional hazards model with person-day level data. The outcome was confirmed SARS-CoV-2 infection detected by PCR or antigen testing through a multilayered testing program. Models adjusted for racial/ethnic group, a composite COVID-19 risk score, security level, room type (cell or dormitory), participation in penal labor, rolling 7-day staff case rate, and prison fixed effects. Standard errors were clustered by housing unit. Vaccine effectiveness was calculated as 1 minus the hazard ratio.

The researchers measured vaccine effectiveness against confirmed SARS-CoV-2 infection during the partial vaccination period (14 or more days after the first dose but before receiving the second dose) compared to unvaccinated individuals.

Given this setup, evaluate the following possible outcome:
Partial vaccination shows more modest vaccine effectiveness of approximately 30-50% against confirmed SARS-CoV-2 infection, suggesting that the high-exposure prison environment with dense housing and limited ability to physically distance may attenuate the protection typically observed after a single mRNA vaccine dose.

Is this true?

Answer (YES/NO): NO